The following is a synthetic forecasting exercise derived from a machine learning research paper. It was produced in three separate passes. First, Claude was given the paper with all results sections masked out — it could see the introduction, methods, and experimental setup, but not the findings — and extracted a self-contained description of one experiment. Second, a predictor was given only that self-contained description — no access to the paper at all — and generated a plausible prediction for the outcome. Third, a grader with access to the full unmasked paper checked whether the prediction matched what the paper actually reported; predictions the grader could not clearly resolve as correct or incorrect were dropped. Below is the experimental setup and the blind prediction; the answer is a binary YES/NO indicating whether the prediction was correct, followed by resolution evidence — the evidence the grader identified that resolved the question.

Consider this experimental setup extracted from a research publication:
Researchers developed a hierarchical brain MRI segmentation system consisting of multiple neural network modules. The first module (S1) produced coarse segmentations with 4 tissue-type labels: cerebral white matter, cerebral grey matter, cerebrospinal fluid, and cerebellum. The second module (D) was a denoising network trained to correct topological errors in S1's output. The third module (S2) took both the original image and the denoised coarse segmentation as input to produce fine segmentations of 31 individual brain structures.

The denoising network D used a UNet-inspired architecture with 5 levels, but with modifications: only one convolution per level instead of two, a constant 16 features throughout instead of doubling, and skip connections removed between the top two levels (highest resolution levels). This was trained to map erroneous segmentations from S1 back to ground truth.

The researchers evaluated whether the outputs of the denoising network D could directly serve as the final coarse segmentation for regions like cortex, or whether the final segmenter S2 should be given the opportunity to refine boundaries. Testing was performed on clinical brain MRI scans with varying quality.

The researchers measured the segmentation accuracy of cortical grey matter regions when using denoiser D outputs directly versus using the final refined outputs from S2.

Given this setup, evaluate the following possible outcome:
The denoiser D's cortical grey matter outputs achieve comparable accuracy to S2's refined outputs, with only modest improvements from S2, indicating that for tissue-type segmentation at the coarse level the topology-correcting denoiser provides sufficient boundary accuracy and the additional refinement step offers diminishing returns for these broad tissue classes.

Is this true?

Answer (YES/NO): NO